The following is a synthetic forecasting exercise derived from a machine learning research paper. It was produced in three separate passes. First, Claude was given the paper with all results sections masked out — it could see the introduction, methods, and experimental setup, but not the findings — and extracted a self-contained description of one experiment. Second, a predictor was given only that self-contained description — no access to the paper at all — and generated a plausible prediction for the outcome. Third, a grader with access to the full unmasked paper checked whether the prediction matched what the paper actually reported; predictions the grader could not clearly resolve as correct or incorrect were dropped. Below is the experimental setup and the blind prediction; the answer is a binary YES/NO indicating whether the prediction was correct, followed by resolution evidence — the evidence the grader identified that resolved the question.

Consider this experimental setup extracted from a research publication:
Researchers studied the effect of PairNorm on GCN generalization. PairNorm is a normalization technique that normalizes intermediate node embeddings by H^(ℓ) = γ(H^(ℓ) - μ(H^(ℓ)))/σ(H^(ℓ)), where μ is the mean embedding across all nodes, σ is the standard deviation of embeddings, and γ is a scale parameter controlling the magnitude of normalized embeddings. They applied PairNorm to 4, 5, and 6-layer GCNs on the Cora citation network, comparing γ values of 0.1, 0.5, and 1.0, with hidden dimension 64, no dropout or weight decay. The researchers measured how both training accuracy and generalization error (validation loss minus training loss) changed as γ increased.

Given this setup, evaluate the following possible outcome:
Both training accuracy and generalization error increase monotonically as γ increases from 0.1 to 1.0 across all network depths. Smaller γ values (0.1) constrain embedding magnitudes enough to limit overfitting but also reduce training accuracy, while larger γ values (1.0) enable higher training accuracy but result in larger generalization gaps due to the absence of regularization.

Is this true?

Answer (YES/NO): YES